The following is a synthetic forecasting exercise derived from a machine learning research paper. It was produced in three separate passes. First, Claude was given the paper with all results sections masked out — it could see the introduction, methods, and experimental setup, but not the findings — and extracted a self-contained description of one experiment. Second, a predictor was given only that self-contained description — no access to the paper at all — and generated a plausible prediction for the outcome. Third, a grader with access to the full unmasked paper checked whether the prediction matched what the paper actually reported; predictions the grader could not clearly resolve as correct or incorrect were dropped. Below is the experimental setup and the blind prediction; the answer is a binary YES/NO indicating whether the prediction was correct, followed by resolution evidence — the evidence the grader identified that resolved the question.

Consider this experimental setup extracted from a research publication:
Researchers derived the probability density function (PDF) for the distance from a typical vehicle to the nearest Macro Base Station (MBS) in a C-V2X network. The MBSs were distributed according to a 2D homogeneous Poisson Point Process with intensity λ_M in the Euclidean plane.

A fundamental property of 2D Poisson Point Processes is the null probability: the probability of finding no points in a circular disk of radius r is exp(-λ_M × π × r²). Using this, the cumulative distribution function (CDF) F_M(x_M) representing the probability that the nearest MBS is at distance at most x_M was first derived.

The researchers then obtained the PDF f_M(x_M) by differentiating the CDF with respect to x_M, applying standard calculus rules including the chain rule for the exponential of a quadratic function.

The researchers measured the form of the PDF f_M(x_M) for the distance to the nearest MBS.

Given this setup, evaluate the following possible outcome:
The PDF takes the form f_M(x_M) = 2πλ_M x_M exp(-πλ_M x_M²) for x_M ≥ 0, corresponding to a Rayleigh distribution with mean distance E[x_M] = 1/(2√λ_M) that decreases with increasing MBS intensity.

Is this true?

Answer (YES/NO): YES